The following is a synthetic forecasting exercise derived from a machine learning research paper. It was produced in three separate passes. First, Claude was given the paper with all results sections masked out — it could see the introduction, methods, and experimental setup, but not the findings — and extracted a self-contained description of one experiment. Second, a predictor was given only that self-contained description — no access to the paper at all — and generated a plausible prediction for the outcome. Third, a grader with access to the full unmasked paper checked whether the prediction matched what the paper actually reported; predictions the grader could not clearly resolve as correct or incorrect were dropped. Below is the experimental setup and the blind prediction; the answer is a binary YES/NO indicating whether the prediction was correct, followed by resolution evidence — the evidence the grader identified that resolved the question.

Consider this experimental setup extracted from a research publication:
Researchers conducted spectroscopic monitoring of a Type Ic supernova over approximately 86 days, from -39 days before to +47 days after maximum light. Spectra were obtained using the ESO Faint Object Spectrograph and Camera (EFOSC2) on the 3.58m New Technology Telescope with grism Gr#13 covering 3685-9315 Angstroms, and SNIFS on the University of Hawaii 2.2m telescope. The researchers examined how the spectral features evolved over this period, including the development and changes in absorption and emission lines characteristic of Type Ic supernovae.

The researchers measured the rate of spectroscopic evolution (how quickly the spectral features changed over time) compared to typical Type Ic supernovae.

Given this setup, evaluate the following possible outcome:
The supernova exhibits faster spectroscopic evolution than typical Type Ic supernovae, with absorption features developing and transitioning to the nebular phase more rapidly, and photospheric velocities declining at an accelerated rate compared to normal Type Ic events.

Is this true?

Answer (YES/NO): NO